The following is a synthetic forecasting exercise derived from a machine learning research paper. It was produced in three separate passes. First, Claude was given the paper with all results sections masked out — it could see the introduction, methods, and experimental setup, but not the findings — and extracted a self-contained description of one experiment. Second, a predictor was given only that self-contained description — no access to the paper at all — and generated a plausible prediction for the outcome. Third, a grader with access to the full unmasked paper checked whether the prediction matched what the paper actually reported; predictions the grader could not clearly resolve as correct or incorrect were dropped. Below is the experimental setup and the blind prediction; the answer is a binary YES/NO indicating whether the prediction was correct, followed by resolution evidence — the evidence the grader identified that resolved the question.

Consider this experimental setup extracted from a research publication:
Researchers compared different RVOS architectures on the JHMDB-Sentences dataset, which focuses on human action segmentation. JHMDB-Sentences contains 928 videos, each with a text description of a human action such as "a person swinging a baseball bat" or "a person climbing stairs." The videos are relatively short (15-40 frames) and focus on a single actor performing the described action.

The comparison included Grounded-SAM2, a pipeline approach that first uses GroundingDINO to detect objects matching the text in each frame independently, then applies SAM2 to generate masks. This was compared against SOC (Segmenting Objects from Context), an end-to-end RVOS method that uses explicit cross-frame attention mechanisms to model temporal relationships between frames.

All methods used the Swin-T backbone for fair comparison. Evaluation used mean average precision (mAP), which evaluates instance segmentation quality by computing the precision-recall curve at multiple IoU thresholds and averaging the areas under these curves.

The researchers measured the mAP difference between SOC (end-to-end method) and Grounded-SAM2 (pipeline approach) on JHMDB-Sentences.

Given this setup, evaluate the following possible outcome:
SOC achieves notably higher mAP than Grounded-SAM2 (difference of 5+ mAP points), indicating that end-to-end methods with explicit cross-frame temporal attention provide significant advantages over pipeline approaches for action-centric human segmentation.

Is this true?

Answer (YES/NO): NO